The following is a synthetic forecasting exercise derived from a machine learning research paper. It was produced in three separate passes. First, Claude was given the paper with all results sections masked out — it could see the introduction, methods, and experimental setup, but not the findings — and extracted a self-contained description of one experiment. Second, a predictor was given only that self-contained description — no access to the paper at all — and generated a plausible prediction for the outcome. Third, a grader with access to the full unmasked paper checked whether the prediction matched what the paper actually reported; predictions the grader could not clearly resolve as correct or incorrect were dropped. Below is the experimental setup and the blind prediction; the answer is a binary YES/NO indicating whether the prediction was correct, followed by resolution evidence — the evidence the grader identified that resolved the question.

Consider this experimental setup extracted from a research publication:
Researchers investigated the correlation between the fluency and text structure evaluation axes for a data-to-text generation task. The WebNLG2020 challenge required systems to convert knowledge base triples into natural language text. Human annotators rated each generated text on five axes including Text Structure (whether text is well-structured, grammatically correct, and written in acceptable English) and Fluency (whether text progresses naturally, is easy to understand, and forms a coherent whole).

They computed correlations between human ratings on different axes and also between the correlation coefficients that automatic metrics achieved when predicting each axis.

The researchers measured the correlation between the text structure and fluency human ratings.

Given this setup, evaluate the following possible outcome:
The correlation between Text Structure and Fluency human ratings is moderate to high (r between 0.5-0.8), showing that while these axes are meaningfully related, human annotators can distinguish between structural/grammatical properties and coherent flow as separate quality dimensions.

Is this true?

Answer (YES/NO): NO